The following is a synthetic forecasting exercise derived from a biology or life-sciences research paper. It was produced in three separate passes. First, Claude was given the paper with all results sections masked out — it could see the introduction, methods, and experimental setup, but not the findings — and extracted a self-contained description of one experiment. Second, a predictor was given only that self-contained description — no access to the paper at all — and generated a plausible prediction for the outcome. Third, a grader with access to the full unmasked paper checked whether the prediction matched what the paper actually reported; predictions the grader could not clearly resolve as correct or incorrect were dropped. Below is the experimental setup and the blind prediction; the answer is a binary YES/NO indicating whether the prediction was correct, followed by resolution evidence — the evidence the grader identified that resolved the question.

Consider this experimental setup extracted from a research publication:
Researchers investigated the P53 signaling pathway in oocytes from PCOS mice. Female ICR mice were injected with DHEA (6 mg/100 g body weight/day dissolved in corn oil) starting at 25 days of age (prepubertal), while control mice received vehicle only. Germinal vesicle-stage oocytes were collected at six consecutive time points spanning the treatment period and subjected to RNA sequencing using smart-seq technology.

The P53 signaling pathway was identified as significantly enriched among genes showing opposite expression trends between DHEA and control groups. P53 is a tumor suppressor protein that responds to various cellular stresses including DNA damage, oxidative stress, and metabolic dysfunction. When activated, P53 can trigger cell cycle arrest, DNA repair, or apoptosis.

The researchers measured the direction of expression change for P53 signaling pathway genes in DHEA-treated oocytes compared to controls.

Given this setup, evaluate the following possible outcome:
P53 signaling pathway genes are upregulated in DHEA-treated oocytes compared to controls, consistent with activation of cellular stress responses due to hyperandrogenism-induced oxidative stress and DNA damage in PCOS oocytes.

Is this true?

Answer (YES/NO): NO